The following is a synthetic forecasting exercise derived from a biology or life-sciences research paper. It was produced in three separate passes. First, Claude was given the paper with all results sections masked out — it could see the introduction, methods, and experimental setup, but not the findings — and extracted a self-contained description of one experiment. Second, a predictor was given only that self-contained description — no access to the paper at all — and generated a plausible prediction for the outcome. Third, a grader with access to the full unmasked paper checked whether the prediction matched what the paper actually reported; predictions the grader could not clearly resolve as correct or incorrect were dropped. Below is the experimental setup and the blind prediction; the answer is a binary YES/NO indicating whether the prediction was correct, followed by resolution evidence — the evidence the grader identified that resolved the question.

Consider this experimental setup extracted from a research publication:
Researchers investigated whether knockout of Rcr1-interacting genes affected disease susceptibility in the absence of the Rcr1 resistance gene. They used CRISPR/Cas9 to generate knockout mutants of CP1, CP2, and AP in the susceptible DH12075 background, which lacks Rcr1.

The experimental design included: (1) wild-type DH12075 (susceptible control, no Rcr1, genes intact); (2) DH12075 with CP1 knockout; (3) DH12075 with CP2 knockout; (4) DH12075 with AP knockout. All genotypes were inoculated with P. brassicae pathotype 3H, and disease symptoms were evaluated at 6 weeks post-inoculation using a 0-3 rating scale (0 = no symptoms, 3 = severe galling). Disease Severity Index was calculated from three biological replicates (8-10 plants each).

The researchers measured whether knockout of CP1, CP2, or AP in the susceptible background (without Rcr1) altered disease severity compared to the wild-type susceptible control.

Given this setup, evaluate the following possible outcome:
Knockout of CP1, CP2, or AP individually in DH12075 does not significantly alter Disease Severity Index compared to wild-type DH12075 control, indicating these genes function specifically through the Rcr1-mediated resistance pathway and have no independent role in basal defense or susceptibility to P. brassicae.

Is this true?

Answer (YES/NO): NO